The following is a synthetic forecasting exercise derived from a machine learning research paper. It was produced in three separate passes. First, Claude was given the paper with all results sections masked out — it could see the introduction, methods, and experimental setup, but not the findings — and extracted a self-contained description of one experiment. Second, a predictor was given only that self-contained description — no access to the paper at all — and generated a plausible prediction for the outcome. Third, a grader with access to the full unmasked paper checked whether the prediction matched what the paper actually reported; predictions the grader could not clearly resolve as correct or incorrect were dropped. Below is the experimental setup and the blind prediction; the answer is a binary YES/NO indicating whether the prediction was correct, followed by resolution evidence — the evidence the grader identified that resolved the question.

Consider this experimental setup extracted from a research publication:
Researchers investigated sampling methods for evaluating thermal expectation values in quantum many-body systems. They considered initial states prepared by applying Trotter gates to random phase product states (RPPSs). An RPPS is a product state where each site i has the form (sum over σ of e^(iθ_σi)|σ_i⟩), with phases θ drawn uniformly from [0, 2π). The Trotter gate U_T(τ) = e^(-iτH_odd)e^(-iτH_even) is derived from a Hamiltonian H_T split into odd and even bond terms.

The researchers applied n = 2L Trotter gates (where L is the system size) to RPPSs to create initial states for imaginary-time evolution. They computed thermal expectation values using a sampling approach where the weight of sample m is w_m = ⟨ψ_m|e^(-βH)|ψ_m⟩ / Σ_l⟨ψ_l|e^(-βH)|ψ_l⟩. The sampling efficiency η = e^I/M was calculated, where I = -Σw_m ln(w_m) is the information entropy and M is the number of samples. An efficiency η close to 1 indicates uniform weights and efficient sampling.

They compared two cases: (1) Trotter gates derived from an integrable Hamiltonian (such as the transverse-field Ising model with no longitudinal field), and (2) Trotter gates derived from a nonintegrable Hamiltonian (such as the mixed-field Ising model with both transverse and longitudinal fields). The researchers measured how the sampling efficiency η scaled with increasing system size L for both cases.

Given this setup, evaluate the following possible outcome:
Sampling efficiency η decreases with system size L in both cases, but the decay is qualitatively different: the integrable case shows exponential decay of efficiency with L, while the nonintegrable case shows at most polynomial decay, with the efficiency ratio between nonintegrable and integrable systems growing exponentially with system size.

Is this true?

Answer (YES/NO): NO